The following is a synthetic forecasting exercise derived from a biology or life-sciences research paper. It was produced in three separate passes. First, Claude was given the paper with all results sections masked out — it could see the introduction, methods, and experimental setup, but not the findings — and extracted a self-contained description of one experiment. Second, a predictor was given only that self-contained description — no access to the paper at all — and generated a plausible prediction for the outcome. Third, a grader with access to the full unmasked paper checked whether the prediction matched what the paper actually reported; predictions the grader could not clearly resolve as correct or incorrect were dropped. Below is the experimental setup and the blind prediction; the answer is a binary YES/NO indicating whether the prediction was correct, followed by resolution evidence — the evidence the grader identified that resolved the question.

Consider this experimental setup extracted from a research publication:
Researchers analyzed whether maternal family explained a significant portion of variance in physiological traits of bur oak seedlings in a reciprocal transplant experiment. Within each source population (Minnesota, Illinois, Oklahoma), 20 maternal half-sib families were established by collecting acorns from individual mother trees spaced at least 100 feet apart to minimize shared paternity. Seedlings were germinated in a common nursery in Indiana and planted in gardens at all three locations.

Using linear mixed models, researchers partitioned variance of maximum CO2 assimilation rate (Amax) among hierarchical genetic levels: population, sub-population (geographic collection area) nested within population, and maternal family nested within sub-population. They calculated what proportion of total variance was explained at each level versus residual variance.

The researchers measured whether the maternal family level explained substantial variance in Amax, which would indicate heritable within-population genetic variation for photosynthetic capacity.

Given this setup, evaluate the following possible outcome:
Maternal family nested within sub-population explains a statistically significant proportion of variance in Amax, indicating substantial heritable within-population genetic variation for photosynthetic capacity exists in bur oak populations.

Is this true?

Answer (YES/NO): NO